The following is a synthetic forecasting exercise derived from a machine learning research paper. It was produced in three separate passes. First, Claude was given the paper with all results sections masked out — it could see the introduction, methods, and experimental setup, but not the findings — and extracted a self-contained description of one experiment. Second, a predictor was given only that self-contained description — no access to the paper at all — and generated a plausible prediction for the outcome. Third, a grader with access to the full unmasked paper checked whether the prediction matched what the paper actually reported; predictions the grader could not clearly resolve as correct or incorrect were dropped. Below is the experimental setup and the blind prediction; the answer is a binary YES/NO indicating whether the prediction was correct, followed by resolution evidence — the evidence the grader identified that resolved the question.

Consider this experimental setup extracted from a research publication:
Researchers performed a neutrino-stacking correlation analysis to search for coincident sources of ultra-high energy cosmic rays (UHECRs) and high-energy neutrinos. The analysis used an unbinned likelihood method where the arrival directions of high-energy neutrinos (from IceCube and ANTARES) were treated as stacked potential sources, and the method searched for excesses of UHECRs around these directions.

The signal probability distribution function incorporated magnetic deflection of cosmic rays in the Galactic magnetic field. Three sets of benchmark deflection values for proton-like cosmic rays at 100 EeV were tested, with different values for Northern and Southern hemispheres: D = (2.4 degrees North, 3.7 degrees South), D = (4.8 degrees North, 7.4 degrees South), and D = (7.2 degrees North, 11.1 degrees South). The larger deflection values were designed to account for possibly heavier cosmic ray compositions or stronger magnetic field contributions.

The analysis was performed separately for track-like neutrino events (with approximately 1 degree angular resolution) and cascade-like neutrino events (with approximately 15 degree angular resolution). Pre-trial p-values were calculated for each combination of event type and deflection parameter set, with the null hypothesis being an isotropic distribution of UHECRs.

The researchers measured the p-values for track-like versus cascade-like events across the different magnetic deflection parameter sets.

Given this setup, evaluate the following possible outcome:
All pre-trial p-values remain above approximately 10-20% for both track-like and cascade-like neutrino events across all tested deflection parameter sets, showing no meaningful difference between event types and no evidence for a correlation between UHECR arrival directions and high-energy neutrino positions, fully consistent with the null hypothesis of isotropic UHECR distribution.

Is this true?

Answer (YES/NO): NO